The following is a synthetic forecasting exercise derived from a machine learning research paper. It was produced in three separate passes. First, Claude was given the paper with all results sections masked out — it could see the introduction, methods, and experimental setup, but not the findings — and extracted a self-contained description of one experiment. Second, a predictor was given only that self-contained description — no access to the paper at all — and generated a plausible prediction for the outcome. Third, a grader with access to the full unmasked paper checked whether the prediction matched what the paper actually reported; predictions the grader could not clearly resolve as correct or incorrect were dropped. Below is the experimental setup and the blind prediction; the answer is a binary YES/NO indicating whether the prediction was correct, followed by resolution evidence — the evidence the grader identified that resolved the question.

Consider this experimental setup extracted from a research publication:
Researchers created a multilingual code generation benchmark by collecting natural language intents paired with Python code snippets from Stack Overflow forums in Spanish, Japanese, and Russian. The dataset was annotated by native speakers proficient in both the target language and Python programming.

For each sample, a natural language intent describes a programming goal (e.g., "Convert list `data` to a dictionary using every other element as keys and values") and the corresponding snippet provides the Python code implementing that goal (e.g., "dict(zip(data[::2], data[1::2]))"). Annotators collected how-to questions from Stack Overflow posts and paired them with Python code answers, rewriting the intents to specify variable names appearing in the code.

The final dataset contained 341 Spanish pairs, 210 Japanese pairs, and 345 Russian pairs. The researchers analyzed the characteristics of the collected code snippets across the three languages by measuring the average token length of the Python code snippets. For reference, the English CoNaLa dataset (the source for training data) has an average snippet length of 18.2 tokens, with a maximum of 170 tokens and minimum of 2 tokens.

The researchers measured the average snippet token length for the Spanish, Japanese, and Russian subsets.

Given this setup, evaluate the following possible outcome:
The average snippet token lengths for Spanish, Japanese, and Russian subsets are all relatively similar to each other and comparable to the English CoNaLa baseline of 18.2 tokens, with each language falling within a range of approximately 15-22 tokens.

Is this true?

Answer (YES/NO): NO